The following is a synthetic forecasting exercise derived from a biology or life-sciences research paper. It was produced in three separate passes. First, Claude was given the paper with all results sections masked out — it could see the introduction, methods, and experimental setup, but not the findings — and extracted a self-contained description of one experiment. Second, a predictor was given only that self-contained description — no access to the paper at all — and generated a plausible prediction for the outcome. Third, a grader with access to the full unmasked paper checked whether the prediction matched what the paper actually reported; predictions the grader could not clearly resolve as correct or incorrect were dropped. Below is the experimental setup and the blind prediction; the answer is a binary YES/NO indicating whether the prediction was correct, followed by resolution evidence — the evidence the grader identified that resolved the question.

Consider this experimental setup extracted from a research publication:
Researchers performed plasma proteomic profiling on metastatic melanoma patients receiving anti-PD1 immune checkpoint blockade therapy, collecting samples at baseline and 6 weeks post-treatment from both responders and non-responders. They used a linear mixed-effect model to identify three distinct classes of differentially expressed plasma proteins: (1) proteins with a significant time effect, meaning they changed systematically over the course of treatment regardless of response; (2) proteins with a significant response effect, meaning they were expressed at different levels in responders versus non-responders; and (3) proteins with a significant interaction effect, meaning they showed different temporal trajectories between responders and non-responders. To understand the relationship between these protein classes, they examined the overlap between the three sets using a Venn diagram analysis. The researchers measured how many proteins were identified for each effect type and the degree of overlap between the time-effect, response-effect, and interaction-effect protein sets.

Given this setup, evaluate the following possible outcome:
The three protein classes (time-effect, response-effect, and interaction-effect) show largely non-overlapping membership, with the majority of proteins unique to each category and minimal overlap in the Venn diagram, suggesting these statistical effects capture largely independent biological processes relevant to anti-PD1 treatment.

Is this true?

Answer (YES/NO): NO